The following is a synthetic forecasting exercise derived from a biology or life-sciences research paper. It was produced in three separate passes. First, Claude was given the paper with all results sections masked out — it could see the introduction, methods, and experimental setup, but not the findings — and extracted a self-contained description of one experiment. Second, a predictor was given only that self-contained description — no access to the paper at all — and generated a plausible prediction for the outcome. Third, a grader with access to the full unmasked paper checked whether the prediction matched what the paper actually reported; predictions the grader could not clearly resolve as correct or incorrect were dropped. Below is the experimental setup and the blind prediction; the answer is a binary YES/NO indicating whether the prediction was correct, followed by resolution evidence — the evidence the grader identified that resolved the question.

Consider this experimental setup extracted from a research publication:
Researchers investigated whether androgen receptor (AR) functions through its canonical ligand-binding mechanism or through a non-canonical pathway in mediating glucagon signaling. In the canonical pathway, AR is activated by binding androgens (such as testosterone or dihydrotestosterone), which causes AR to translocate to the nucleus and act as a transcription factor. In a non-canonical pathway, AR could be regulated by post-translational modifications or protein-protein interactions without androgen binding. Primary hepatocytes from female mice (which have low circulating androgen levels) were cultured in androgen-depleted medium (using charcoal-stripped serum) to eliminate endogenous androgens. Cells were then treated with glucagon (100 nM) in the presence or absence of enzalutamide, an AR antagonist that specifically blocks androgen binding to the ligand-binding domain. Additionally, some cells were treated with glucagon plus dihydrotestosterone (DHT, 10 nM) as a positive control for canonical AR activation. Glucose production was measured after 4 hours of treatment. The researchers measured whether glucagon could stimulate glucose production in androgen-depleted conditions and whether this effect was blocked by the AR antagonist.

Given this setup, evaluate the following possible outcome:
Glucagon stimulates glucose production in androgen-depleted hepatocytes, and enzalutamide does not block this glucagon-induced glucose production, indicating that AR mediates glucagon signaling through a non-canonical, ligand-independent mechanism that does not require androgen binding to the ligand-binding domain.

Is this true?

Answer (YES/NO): NO